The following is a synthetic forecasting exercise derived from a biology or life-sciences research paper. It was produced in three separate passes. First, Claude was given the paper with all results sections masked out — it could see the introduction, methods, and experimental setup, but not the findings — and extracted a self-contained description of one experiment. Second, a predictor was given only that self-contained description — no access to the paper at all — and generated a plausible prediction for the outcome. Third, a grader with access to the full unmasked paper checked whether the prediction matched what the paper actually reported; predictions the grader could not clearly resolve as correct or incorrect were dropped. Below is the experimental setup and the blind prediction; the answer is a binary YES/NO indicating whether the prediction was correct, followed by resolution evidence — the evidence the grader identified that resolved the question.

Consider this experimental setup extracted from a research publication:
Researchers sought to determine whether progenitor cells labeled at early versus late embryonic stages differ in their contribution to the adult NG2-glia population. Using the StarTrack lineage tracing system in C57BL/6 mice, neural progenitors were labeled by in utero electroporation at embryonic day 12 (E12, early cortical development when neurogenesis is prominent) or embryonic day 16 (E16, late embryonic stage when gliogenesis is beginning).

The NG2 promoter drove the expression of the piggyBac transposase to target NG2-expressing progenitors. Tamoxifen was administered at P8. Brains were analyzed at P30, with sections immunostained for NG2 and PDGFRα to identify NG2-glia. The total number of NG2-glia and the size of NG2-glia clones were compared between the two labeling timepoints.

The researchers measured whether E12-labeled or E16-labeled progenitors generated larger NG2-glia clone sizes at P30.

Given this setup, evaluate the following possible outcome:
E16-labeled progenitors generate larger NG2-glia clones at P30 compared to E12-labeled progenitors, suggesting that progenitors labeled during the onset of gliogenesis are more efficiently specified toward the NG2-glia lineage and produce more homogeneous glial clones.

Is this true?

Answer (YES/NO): YES